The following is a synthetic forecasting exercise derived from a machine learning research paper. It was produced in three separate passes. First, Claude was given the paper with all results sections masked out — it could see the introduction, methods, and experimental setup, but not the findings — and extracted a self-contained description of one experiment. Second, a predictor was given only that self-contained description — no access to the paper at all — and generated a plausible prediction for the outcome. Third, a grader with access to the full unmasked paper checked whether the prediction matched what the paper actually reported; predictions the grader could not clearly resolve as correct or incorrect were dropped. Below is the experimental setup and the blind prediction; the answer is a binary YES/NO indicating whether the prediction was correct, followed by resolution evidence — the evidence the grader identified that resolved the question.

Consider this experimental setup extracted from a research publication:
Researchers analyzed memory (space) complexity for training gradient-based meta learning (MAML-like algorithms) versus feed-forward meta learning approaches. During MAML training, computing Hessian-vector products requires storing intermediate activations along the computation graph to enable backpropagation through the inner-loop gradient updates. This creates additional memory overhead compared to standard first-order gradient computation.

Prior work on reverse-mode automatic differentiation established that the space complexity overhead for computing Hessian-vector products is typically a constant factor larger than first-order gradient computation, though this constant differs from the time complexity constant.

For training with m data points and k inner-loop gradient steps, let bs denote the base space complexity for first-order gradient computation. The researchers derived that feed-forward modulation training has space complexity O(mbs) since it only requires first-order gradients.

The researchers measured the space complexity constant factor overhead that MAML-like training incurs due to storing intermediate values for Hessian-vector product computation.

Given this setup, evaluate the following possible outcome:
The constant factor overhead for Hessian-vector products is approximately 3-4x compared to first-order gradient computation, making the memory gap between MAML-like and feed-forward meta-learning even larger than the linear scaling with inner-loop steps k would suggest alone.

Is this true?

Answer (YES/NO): NO